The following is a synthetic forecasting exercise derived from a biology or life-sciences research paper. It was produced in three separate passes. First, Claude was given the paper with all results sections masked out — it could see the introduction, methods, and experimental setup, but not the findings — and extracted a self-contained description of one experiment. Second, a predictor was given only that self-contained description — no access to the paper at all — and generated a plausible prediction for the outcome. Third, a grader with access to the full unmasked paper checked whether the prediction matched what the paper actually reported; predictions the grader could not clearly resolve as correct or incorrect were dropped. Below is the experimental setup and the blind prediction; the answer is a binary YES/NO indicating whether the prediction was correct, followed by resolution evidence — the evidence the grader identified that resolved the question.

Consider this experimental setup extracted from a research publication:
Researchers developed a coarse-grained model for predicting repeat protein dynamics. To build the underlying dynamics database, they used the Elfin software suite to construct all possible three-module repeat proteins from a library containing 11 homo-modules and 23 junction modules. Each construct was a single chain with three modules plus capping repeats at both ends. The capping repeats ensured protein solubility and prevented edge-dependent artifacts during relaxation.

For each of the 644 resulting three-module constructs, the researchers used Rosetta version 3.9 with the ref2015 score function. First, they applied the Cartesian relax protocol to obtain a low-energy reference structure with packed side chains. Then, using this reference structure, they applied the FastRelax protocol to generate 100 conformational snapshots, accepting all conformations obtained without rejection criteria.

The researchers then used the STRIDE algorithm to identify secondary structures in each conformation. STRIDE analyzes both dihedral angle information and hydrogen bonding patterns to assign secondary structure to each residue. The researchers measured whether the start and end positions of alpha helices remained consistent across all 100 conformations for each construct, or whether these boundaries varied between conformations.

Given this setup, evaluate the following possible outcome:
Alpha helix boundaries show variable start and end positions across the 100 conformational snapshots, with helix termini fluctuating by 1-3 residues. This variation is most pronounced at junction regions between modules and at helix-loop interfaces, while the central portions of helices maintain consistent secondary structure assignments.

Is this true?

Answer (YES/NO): NO